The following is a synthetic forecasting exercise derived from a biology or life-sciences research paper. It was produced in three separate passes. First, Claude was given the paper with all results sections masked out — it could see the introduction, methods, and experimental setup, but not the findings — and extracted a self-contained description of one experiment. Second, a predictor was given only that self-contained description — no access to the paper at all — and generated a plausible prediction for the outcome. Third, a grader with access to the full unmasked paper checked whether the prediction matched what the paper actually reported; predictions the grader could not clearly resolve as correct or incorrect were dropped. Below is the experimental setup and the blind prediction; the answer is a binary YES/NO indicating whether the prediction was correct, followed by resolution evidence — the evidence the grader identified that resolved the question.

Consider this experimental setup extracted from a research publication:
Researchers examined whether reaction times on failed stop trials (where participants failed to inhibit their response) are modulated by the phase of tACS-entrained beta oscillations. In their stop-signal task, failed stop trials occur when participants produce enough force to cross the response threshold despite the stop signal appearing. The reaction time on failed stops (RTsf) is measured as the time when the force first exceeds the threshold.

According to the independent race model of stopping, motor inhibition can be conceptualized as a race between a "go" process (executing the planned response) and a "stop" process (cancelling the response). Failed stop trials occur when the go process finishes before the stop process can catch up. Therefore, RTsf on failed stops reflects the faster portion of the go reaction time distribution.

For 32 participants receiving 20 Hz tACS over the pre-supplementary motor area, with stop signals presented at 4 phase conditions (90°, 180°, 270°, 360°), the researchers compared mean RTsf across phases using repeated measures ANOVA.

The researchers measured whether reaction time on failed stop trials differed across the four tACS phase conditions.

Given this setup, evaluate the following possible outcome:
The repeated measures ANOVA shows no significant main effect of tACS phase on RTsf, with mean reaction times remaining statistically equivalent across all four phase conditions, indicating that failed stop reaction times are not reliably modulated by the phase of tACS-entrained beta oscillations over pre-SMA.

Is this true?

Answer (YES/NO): NO